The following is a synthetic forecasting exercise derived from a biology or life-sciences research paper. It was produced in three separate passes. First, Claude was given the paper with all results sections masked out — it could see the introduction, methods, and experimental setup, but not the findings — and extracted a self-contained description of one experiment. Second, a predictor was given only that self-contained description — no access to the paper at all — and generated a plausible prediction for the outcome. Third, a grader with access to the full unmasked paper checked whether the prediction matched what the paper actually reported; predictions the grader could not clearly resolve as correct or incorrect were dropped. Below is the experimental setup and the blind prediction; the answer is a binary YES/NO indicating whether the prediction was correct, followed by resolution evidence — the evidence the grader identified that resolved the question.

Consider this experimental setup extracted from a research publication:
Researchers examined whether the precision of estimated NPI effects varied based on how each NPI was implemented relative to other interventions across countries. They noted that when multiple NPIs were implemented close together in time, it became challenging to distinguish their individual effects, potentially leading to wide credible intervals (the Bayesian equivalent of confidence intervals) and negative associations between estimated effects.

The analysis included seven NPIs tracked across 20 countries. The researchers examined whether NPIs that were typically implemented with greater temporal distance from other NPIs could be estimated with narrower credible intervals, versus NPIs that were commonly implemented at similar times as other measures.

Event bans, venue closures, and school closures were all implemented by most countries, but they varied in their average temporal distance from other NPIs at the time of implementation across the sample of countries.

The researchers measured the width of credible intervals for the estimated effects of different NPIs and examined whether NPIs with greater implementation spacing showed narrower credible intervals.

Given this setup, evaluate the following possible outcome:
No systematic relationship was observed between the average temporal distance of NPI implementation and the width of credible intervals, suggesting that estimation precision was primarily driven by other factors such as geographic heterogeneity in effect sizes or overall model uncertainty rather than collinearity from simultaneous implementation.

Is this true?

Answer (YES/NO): NO